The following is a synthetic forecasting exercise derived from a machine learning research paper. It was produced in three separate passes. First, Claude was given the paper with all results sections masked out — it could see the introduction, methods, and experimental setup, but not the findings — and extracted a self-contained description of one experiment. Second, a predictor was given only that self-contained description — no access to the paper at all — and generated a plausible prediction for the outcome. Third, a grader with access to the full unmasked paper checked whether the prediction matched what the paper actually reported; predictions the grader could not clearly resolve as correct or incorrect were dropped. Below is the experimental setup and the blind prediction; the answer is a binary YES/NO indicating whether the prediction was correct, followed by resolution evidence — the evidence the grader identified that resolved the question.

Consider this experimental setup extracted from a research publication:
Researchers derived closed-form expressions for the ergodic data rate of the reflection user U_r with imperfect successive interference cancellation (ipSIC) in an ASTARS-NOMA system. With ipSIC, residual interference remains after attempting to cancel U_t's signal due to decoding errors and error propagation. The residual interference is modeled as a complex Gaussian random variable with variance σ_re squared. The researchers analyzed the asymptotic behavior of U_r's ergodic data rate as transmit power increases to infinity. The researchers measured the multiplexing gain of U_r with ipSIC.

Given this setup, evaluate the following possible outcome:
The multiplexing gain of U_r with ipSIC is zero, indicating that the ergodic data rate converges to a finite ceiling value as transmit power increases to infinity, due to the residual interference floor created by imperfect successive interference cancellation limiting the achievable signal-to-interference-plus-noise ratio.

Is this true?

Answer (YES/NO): YES